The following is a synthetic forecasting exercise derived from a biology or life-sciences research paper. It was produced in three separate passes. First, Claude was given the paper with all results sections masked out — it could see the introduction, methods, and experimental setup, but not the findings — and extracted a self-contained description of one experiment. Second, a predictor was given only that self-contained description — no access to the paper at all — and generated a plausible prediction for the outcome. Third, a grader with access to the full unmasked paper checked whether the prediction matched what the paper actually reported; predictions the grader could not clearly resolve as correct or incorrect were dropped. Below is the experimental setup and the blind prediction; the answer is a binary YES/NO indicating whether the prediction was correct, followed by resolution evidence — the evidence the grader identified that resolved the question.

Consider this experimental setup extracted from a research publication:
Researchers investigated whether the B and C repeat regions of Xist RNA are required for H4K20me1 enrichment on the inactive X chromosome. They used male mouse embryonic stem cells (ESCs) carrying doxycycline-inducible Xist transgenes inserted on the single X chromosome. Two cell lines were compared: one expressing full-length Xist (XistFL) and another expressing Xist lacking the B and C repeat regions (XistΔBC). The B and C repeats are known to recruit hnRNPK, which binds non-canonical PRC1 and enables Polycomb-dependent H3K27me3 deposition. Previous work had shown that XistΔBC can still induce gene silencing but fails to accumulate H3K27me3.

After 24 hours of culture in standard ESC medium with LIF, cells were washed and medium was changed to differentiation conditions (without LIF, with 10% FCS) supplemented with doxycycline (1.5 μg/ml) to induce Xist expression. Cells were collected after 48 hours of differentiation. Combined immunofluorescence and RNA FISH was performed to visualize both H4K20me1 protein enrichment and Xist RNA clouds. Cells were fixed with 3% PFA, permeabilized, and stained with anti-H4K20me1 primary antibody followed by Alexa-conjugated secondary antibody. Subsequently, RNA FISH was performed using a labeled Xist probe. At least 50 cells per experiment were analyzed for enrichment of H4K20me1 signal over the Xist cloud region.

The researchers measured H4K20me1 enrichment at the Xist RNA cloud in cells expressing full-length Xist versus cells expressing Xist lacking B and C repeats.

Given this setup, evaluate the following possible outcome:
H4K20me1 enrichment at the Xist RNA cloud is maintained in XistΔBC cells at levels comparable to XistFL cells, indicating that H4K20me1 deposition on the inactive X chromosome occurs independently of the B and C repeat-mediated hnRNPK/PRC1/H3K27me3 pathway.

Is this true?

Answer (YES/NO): NO